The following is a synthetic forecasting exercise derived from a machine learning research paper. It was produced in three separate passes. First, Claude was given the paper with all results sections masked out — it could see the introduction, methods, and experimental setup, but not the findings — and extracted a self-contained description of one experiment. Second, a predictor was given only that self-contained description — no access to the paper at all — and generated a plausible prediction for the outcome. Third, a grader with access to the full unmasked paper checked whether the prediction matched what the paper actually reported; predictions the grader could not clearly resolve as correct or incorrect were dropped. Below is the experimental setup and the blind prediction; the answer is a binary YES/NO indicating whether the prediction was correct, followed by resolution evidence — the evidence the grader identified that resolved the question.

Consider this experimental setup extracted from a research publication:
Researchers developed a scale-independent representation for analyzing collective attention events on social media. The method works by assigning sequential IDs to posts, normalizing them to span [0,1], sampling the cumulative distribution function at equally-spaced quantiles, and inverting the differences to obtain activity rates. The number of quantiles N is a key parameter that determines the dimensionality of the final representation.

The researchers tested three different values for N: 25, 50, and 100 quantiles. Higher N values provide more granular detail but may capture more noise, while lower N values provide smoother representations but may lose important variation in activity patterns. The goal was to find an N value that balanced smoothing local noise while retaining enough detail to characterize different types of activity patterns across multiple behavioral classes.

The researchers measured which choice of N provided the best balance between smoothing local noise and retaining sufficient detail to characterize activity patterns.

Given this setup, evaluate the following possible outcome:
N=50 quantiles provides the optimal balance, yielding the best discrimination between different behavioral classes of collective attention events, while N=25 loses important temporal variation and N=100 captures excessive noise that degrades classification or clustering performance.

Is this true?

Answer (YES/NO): NO